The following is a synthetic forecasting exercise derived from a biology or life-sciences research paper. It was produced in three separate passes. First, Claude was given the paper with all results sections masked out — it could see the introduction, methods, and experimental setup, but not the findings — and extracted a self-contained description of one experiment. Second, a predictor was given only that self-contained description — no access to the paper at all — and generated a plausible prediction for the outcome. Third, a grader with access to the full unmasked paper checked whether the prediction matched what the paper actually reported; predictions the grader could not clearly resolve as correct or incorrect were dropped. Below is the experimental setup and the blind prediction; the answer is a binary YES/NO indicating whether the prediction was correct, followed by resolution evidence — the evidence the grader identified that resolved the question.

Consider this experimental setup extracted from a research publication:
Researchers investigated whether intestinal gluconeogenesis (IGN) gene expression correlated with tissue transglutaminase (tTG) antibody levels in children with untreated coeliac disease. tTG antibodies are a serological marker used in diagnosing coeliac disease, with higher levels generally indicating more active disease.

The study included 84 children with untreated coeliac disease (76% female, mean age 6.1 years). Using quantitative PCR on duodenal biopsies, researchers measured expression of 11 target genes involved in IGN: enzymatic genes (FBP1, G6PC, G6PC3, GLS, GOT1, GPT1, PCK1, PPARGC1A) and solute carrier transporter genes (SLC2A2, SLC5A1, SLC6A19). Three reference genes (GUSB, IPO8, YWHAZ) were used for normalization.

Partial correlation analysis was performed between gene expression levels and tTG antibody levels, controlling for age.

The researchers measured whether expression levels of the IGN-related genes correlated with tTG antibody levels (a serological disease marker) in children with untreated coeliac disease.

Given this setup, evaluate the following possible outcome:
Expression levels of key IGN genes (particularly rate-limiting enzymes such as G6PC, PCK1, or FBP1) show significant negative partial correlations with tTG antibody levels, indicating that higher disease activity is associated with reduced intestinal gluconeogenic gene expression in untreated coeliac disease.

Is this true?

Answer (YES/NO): YES